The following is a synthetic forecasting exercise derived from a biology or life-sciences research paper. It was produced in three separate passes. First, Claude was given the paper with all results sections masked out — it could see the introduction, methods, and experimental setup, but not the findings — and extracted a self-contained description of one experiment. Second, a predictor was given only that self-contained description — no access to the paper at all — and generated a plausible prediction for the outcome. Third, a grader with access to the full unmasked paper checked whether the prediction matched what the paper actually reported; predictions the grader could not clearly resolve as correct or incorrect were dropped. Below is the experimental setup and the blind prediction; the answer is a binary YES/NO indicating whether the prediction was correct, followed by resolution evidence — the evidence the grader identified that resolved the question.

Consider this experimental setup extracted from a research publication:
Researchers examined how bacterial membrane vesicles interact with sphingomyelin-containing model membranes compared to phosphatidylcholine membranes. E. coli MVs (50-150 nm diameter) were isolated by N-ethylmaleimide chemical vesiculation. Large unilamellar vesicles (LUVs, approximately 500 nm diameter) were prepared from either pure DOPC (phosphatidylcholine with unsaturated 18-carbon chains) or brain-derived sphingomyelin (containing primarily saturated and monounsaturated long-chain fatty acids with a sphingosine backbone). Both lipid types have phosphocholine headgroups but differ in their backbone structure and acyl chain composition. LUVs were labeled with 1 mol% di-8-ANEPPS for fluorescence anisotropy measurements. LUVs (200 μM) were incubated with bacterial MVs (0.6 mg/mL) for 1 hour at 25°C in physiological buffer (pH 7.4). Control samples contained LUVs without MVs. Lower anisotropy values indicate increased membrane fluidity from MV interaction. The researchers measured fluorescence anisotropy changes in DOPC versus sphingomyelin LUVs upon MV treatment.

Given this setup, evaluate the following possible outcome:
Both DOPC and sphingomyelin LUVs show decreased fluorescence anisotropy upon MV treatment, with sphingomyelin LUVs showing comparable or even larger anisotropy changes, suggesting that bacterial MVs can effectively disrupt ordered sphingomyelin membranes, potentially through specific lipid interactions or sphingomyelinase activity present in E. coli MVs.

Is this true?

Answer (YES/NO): NO